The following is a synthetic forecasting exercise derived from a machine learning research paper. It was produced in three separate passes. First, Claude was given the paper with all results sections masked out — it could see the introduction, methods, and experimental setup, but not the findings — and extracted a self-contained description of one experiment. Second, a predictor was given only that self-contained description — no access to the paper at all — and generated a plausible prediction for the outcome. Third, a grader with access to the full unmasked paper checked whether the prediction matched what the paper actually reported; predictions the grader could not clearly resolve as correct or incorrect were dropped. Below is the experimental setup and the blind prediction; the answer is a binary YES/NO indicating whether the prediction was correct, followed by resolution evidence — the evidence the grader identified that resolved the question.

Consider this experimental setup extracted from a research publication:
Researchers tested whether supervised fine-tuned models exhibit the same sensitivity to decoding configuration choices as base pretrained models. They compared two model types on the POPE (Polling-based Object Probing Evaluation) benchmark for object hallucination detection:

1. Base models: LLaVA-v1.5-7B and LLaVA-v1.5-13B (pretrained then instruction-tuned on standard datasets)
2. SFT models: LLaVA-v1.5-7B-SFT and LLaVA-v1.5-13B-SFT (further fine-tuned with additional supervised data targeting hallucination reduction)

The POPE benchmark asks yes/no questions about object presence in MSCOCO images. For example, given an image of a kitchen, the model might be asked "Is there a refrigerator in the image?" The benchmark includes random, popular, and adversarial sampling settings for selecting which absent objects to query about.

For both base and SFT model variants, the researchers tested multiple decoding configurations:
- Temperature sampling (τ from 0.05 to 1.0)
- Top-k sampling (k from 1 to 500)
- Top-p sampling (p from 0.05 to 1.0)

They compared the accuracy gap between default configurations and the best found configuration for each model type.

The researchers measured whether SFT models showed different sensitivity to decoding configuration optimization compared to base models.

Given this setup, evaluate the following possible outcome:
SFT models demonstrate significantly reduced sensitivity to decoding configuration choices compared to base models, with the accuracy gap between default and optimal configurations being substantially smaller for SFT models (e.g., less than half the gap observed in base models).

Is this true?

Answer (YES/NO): YES